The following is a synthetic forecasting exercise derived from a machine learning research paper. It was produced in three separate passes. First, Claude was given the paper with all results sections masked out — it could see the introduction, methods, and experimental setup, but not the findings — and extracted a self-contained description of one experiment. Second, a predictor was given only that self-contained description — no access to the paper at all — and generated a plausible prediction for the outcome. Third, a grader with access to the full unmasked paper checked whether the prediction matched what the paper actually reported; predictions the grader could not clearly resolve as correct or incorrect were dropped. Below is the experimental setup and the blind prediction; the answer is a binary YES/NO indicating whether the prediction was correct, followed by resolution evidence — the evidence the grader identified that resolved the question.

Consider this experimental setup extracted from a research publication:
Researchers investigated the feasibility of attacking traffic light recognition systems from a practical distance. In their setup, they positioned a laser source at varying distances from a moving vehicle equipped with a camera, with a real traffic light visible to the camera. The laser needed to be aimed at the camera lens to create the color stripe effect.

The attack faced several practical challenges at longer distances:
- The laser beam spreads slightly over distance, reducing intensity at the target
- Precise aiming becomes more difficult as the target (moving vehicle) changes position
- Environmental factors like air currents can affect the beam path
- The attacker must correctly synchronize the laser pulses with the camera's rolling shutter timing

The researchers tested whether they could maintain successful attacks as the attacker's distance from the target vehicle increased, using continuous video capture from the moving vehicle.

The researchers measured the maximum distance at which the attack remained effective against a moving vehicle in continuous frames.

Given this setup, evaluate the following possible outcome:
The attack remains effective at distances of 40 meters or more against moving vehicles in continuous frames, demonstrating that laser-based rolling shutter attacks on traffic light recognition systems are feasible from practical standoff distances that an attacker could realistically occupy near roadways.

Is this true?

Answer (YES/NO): YES